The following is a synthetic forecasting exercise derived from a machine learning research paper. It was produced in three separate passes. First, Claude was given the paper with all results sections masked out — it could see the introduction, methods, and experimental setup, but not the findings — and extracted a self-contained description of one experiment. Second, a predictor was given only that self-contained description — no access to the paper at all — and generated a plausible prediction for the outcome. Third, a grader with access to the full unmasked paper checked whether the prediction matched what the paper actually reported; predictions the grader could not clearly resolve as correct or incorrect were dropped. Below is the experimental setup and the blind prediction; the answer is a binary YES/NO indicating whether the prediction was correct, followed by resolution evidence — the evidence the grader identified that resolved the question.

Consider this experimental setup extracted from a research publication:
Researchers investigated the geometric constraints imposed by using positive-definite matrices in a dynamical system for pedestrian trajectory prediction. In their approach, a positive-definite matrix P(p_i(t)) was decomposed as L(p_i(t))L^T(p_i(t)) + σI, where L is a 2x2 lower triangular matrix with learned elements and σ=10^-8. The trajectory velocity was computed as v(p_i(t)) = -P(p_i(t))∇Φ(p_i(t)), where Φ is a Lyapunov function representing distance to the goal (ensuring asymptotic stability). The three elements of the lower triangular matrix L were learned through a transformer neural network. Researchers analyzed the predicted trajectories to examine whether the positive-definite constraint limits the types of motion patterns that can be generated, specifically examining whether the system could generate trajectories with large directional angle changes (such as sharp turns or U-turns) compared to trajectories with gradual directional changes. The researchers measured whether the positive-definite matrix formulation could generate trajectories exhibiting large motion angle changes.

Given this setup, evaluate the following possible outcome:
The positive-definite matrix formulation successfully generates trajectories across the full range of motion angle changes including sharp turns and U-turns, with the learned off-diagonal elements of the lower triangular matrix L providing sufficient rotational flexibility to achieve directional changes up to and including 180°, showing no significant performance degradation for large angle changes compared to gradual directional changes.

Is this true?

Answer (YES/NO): NO